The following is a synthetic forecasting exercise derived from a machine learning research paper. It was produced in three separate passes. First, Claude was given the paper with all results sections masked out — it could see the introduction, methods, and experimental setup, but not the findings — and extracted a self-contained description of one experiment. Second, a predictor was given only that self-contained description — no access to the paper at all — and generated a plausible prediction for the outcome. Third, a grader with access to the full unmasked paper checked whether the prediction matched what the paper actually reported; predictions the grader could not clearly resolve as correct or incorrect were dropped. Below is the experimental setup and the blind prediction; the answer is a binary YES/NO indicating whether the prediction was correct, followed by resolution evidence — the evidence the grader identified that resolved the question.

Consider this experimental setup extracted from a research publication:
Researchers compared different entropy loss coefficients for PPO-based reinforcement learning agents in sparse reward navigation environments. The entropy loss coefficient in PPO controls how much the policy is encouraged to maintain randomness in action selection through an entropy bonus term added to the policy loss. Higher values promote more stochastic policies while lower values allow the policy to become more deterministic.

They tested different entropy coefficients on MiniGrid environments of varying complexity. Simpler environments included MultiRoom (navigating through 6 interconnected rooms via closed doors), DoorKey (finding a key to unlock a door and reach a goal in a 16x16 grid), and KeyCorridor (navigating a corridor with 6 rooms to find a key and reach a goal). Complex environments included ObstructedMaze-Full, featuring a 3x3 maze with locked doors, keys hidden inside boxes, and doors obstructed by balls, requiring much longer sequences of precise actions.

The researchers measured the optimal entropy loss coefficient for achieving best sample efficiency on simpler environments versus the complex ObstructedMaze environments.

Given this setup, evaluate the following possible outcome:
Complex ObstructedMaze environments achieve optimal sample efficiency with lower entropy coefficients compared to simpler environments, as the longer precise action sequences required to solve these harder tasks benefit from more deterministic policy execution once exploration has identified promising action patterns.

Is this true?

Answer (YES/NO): NO